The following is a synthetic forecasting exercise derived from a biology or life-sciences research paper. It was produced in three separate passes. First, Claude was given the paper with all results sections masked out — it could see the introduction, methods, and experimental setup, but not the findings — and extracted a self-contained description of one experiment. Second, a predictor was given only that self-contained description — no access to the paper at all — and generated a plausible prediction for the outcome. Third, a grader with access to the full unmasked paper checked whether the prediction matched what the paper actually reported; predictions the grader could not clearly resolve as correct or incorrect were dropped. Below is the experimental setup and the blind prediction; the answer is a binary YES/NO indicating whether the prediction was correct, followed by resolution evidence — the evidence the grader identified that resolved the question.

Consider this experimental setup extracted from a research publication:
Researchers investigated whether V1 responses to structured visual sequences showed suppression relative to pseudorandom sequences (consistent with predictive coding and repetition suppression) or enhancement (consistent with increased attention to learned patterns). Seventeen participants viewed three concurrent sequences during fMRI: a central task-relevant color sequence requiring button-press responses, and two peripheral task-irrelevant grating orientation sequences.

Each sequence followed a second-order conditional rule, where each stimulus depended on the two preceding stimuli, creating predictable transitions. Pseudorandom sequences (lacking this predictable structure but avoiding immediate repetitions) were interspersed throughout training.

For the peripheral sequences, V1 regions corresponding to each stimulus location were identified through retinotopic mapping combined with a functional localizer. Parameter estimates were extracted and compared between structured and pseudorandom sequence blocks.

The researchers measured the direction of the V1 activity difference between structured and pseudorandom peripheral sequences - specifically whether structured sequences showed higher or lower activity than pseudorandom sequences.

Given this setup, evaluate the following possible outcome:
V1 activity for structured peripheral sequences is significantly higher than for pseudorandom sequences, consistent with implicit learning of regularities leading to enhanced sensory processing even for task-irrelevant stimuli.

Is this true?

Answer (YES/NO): NO